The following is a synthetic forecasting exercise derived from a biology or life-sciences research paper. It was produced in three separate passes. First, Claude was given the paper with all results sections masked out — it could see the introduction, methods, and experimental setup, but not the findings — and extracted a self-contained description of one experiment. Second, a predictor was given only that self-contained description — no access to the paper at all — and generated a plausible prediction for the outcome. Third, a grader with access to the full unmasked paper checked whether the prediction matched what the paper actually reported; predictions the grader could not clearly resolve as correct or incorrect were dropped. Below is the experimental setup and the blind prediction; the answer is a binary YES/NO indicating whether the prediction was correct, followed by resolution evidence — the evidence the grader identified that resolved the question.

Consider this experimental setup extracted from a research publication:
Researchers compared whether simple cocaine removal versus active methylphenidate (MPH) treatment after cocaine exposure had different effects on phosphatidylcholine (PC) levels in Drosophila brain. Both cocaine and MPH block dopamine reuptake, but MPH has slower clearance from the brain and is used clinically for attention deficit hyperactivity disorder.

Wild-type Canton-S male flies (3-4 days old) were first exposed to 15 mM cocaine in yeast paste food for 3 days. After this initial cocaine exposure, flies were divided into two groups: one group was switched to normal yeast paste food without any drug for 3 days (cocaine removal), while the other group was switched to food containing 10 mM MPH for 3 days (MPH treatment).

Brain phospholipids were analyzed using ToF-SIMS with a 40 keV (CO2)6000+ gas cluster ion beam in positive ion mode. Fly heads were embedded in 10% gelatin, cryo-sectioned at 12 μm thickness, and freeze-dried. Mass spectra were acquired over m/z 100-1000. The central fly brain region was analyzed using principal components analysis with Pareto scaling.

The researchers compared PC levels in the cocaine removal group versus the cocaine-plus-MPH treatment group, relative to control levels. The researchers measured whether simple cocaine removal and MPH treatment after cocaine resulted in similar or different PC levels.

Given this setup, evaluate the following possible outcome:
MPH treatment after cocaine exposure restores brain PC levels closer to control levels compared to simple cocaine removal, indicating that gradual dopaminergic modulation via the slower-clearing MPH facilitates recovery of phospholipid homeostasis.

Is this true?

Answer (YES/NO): NO